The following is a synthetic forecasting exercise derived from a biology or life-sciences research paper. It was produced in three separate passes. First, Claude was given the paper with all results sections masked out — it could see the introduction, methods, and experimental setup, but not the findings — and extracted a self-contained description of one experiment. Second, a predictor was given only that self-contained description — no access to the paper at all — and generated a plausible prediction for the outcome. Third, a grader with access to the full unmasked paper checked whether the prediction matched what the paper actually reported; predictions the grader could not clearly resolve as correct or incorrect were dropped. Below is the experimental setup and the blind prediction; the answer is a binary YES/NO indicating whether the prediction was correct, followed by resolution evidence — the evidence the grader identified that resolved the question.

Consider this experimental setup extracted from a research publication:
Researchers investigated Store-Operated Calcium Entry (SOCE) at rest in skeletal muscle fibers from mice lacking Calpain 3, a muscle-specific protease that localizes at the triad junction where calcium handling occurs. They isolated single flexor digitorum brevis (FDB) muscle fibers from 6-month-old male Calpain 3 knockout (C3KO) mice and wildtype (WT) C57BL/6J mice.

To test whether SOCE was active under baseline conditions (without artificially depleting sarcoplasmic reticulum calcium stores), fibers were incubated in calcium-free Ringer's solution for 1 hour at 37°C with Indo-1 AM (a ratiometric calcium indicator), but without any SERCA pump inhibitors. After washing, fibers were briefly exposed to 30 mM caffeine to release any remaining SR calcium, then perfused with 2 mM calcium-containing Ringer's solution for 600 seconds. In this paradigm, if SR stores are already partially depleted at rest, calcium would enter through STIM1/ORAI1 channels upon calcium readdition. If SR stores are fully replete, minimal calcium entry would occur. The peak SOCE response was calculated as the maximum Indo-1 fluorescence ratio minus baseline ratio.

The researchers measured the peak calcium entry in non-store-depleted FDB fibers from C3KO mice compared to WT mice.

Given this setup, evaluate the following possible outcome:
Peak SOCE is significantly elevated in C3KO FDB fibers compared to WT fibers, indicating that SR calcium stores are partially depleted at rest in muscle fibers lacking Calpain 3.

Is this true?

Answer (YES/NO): YES